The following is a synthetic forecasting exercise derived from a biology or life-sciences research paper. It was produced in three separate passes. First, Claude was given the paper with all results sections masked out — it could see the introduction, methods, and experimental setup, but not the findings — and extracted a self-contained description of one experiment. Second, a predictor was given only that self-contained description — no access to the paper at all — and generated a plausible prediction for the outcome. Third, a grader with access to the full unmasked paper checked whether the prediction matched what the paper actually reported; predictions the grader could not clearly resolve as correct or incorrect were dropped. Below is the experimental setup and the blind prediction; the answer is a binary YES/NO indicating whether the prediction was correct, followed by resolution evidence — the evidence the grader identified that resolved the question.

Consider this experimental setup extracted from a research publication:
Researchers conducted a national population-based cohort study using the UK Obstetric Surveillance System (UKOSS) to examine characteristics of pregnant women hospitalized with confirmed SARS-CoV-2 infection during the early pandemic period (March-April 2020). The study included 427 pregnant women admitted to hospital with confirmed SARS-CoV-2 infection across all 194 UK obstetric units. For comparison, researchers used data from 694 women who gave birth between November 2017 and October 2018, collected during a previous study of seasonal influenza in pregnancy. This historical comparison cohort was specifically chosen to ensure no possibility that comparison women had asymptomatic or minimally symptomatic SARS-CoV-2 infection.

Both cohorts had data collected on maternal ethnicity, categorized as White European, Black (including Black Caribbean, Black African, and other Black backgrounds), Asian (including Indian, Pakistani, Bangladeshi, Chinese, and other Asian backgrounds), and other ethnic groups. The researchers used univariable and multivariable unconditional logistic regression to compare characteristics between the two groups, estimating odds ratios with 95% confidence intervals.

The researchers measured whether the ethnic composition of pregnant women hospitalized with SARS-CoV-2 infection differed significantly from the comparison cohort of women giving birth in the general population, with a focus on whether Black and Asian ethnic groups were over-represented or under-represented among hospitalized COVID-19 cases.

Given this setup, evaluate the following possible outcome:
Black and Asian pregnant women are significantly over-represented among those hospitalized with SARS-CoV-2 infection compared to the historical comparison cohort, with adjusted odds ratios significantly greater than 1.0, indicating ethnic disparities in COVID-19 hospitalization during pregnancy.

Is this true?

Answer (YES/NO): YES